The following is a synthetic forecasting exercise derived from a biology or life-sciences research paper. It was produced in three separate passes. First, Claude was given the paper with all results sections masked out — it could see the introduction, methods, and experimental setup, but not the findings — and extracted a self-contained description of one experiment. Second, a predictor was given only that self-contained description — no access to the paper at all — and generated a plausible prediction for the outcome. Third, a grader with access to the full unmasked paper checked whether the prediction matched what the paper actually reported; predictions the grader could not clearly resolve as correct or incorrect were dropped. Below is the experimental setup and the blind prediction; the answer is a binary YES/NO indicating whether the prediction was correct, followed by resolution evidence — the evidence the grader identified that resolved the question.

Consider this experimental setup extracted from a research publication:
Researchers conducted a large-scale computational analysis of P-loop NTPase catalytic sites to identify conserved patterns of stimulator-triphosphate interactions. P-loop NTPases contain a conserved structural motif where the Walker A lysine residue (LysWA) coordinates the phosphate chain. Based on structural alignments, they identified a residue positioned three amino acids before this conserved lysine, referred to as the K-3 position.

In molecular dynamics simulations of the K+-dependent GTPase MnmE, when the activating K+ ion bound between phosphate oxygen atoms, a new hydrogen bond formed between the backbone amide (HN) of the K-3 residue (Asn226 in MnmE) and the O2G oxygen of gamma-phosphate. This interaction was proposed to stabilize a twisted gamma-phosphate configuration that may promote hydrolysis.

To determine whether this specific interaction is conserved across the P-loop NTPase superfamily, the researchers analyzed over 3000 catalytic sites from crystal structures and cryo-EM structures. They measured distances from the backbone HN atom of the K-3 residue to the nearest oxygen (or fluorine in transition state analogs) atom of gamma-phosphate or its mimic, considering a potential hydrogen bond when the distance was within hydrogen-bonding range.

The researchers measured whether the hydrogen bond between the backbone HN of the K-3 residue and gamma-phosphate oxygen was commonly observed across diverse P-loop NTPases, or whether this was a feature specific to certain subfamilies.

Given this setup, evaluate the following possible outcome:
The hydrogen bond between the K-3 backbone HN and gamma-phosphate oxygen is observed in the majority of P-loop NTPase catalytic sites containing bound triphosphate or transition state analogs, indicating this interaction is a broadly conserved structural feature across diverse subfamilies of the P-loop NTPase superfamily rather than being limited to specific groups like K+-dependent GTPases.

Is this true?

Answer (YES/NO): NO